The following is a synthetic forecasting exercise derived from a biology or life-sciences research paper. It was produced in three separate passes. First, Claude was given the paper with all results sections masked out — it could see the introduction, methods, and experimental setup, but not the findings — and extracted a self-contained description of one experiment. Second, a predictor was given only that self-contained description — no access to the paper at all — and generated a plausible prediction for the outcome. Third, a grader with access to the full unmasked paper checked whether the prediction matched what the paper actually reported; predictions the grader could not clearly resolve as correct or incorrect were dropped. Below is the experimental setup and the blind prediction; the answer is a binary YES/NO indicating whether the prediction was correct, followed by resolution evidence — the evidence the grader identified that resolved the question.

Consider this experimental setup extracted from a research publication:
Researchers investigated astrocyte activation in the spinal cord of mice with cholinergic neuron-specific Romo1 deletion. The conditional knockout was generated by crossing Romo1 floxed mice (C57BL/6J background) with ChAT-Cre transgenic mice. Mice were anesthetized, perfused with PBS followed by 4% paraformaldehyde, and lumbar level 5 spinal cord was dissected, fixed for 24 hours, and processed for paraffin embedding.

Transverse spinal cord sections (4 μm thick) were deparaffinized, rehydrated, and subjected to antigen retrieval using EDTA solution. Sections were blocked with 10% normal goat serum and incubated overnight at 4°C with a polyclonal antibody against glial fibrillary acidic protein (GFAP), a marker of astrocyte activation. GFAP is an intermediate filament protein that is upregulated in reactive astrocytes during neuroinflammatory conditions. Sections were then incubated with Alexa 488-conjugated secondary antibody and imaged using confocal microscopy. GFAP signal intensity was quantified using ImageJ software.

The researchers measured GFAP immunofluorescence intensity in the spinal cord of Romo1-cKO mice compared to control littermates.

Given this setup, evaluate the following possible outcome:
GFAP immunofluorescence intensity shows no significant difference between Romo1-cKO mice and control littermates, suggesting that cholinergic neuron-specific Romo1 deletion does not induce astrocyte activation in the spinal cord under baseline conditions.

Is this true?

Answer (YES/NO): NO